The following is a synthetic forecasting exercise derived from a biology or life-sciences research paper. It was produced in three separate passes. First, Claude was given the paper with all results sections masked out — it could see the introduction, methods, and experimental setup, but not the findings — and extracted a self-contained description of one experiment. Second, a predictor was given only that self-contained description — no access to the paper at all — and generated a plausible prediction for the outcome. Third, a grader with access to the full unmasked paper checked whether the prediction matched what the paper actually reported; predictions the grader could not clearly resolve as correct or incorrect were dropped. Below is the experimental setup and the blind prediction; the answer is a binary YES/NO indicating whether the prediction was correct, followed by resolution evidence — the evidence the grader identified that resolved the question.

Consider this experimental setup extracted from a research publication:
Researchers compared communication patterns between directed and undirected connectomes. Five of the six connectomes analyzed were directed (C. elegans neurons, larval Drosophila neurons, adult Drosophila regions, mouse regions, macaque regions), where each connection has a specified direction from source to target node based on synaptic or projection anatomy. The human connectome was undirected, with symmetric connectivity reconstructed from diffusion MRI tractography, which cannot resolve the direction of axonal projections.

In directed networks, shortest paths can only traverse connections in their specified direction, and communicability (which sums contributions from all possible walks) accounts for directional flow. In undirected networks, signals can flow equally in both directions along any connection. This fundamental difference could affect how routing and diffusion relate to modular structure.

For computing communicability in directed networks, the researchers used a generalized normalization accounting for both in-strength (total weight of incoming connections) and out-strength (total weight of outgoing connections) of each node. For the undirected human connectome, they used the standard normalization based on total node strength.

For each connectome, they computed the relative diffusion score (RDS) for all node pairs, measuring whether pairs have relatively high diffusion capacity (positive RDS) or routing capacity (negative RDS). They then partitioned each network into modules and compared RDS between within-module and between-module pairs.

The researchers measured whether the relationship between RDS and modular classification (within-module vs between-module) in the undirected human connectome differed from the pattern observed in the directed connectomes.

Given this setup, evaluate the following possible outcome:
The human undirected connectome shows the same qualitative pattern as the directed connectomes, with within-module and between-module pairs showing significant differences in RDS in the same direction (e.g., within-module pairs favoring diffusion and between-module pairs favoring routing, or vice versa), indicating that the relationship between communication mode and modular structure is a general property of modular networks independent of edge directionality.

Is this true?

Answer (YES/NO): YES